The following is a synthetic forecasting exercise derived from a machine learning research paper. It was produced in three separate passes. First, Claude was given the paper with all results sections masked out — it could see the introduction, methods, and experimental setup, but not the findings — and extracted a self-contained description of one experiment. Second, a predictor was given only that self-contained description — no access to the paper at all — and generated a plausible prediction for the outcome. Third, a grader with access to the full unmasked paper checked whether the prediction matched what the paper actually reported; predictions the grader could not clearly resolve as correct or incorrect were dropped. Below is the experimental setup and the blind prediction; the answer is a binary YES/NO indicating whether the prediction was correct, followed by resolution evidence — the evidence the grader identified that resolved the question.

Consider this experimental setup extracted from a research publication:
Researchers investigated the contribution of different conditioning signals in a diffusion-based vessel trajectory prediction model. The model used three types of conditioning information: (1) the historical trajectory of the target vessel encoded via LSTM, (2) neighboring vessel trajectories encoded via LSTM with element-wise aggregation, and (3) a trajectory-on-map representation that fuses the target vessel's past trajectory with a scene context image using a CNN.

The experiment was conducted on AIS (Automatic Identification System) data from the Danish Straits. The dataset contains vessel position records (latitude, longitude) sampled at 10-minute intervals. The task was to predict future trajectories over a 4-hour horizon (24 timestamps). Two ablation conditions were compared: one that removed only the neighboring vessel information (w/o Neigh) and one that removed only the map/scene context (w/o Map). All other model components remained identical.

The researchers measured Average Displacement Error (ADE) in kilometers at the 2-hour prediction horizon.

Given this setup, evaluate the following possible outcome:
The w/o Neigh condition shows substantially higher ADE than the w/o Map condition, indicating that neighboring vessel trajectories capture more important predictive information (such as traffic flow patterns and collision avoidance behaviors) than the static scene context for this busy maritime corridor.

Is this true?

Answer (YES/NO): NO